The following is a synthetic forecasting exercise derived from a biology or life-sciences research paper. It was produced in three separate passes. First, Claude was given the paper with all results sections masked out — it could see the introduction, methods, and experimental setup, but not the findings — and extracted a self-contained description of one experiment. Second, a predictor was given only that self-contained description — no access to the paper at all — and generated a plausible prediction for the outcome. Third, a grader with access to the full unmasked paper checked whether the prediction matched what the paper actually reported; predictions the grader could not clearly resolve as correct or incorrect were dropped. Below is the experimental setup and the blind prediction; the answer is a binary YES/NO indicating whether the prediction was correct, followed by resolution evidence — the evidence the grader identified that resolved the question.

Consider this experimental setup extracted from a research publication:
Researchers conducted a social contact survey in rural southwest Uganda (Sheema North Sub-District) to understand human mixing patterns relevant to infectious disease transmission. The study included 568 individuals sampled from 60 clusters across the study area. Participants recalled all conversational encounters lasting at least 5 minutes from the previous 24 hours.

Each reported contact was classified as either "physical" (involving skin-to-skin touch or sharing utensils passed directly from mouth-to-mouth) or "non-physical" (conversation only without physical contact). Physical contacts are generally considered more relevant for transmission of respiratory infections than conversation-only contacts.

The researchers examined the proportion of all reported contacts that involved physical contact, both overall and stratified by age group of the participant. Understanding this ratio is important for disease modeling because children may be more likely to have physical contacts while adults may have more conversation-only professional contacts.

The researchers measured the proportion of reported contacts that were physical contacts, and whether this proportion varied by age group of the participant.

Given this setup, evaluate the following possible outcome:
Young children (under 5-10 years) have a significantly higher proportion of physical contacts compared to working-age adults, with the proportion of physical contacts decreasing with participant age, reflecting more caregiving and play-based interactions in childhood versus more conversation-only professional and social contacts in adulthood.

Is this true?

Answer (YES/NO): YES